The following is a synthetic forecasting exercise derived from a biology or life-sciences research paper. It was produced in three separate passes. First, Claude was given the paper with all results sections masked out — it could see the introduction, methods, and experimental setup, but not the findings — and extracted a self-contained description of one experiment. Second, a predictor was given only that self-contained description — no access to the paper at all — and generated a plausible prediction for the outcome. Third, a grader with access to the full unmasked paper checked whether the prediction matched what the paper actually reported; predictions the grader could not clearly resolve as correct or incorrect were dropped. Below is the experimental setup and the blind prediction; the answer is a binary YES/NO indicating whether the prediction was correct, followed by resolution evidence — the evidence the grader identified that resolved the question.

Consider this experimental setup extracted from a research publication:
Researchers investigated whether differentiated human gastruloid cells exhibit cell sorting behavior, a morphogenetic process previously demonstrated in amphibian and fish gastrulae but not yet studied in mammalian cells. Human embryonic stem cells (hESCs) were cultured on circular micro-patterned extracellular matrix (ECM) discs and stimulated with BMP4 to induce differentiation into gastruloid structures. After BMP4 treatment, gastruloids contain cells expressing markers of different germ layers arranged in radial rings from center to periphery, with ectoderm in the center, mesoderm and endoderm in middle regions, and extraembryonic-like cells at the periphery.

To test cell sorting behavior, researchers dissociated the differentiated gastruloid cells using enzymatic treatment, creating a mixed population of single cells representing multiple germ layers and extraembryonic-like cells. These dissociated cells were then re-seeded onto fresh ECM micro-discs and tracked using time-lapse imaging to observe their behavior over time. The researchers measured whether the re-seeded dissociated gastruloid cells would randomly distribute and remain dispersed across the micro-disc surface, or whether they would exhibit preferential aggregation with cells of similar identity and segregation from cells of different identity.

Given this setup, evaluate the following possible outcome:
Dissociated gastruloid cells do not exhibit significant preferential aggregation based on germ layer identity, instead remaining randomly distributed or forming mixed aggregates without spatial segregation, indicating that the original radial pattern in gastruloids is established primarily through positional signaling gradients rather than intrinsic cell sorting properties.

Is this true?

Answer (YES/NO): NO